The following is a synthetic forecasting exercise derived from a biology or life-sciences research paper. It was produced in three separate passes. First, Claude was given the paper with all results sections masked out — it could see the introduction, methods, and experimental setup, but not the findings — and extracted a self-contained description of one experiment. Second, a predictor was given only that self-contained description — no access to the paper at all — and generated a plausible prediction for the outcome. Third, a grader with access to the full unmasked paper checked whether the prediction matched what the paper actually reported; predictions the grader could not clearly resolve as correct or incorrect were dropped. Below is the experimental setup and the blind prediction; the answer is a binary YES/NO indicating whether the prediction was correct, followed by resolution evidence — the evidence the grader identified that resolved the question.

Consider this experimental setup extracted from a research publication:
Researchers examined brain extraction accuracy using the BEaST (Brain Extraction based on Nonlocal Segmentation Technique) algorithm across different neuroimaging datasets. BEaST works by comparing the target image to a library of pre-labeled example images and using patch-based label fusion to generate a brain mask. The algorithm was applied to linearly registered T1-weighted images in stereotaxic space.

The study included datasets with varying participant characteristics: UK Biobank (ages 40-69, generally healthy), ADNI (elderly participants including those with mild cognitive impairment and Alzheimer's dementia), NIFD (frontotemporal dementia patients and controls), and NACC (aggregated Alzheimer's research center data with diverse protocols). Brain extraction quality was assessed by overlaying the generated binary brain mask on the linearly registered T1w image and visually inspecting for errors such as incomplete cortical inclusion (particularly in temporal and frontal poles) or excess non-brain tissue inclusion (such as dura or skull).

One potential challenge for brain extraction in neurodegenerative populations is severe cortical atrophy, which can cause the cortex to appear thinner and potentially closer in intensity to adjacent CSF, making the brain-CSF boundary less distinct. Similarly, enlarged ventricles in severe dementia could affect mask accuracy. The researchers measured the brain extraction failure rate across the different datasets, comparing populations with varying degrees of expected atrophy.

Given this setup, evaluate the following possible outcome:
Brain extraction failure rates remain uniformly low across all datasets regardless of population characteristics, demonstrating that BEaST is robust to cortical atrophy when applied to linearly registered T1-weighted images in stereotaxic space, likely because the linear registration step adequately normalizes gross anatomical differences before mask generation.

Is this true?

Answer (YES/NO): YES